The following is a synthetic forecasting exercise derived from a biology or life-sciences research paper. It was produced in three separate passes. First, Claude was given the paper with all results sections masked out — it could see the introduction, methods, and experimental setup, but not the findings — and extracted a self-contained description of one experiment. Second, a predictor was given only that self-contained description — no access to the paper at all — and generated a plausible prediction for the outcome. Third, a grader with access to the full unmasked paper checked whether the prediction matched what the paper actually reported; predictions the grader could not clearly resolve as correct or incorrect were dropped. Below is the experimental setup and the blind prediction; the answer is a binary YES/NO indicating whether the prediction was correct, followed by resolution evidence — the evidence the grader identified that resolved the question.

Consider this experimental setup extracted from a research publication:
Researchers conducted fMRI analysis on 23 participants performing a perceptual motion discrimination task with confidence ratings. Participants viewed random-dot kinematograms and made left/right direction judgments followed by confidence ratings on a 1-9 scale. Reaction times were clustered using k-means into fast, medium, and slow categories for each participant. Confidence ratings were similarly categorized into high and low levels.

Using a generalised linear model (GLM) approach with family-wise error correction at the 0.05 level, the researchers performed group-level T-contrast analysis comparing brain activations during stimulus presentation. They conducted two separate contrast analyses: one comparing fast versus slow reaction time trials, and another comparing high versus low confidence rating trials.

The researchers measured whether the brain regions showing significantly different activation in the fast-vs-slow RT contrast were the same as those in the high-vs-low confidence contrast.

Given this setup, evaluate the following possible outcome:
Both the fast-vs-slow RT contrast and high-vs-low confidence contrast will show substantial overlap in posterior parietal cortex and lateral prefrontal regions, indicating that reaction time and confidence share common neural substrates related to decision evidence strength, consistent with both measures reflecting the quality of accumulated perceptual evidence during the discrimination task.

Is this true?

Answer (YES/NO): NO